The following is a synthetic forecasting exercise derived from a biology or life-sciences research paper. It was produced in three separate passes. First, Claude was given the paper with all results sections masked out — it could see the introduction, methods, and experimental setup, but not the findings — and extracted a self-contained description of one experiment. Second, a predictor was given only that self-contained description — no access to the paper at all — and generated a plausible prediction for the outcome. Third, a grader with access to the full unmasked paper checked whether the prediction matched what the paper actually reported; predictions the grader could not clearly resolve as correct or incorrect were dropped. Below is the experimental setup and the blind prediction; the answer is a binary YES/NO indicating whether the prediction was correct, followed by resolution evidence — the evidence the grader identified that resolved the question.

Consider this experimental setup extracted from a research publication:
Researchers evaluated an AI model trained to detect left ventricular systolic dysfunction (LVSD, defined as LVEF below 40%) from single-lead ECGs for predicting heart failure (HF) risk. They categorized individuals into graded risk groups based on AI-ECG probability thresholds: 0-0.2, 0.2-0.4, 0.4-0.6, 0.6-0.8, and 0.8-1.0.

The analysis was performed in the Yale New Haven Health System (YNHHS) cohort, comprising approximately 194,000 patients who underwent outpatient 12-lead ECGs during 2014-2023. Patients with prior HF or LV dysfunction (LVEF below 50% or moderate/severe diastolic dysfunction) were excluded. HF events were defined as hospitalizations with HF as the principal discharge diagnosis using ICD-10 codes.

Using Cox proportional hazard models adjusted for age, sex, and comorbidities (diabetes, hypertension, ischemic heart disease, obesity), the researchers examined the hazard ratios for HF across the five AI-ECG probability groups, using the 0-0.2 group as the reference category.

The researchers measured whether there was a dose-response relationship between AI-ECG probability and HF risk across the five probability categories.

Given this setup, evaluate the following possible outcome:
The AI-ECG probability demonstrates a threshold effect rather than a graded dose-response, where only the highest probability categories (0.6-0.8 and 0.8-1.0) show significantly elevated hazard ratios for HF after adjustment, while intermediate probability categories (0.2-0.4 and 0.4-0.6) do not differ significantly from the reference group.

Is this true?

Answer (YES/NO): NO